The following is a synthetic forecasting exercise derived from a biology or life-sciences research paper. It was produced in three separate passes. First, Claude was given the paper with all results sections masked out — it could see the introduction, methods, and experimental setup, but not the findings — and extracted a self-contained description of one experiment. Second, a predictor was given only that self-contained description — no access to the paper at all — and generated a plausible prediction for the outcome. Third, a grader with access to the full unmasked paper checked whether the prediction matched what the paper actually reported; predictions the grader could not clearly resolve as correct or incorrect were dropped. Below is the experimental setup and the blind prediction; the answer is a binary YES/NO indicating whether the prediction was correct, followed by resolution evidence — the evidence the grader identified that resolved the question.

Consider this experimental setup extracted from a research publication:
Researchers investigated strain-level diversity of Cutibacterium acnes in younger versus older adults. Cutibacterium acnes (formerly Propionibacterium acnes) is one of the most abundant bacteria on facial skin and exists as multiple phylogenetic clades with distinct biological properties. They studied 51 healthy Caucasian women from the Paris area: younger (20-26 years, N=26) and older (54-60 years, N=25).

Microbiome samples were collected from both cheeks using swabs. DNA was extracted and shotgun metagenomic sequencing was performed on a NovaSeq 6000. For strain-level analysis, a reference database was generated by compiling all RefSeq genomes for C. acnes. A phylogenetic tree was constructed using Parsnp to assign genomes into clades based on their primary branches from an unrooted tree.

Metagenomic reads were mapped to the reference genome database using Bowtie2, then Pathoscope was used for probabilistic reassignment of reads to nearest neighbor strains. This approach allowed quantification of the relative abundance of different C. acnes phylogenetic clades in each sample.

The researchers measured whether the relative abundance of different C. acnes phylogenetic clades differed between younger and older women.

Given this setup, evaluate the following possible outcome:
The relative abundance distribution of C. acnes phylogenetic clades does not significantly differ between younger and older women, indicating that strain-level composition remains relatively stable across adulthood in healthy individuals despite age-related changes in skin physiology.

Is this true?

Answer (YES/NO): NO